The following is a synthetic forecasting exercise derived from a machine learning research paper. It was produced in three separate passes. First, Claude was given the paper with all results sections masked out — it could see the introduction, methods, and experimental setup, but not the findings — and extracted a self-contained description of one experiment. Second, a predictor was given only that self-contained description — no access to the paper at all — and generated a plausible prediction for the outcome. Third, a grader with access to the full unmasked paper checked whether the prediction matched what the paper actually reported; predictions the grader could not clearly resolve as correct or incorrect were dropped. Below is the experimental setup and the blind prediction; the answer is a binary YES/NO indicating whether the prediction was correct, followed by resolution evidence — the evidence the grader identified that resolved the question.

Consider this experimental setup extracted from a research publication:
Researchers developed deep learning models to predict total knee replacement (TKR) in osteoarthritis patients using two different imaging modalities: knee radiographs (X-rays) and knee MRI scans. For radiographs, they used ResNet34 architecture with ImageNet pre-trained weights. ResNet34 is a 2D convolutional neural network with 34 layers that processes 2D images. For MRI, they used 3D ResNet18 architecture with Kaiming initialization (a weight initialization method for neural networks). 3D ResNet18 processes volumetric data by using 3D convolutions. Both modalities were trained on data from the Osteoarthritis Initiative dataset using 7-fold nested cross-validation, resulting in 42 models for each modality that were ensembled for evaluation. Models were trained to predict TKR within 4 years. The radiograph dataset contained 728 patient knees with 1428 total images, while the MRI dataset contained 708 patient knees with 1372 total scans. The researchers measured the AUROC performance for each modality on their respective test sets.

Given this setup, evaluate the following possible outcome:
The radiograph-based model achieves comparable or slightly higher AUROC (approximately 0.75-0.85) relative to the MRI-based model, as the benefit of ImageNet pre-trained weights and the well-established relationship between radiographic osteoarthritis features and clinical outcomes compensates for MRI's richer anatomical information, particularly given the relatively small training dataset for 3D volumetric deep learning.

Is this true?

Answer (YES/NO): YES